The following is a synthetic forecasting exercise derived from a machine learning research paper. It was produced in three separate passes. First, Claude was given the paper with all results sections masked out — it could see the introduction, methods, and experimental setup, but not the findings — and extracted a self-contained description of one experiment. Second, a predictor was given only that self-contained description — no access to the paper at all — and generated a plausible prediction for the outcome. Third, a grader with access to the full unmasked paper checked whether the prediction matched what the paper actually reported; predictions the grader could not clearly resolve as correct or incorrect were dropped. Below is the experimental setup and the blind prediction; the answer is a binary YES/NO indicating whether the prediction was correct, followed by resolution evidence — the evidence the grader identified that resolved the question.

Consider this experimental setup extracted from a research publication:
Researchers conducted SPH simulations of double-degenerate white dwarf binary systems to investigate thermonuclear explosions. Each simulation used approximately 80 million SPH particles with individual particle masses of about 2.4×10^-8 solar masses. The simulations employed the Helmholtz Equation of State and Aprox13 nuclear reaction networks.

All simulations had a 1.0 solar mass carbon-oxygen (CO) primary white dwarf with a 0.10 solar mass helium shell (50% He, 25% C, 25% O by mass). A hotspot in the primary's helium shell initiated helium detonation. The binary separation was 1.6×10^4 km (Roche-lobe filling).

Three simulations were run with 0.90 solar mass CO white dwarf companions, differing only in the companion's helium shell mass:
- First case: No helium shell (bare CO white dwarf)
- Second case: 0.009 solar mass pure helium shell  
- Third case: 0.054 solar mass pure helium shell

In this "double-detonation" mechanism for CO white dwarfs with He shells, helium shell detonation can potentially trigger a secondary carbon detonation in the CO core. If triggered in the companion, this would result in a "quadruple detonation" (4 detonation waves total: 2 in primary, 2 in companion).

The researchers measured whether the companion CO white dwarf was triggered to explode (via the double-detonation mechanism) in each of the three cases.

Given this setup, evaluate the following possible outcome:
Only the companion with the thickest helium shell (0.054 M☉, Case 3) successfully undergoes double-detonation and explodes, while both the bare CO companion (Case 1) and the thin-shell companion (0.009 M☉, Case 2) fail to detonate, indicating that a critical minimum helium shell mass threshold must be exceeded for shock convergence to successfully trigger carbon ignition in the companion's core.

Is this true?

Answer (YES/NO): YES